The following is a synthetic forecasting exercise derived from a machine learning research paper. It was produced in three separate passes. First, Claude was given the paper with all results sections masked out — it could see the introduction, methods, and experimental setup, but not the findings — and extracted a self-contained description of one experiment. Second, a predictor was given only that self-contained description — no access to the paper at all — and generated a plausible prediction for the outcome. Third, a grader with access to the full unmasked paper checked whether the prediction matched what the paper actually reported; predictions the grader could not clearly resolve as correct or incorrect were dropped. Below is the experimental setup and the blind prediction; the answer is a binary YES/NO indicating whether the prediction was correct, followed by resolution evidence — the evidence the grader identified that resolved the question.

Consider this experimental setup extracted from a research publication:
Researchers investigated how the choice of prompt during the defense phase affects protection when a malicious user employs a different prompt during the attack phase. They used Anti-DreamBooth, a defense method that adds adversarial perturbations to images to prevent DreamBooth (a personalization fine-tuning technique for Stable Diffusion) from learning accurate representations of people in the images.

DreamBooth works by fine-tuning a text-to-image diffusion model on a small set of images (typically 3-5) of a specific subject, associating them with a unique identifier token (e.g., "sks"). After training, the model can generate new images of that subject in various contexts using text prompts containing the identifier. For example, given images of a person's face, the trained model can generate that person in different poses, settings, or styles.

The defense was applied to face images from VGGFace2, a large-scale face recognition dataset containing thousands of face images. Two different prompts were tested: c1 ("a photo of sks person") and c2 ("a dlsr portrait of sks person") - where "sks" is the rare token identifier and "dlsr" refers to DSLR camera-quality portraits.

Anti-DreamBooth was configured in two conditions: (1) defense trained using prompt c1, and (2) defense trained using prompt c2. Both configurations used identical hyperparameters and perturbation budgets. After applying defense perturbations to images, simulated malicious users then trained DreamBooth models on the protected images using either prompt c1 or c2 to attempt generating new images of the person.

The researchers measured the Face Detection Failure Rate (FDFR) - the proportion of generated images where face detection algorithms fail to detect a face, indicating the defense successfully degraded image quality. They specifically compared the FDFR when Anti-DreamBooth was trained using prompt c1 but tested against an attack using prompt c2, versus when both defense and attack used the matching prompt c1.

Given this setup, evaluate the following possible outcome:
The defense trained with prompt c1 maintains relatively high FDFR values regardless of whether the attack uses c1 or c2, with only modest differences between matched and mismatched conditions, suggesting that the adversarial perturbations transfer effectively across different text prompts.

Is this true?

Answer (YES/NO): NO